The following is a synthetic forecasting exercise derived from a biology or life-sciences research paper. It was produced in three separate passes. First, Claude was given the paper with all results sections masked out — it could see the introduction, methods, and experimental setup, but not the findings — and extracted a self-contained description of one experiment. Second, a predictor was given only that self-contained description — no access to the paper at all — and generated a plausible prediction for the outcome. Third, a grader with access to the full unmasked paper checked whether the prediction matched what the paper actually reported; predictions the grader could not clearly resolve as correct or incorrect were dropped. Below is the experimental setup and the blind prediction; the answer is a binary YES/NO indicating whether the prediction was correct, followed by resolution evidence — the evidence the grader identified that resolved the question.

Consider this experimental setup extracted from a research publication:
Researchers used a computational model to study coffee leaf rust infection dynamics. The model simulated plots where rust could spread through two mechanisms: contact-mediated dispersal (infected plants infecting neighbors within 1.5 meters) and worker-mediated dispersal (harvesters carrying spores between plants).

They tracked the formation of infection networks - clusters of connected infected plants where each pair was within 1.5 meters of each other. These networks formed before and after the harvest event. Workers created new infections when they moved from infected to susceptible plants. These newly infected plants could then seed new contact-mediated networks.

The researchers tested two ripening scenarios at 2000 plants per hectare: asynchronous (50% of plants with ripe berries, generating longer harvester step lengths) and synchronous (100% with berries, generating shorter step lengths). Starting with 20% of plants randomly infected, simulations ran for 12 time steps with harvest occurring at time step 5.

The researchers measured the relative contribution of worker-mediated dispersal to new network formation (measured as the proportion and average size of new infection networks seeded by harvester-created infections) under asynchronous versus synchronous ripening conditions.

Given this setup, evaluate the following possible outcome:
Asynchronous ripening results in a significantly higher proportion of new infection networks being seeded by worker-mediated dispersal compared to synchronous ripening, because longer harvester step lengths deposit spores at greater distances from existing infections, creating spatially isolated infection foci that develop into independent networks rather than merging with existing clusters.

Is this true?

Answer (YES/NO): YES